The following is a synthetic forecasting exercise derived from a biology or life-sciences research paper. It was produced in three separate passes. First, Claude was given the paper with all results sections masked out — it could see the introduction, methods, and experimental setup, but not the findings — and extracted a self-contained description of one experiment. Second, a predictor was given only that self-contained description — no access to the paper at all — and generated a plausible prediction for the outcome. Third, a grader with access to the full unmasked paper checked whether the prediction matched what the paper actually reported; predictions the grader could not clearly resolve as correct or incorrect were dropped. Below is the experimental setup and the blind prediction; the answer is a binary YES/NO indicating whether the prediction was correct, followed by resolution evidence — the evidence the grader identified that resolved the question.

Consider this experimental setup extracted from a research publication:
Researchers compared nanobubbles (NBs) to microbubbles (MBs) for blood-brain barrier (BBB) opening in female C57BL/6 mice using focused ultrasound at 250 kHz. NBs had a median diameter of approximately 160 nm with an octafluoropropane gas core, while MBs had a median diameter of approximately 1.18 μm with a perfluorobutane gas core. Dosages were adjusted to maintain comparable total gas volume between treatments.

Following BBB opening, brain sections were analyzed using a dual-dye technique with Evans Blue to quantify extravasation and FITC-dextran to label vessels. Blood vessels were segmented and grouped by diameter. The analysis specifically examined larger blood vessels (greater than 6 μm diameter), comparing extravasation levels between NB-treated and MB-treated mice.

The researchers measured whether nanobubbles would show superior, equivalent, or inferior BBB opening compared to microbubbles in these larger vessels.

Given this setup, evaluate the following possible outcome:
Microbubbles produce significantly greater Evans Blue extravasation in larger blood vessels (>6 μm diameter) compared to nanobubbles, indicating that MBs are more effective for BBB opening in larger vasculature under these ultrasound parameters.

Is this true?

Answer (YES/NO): NO